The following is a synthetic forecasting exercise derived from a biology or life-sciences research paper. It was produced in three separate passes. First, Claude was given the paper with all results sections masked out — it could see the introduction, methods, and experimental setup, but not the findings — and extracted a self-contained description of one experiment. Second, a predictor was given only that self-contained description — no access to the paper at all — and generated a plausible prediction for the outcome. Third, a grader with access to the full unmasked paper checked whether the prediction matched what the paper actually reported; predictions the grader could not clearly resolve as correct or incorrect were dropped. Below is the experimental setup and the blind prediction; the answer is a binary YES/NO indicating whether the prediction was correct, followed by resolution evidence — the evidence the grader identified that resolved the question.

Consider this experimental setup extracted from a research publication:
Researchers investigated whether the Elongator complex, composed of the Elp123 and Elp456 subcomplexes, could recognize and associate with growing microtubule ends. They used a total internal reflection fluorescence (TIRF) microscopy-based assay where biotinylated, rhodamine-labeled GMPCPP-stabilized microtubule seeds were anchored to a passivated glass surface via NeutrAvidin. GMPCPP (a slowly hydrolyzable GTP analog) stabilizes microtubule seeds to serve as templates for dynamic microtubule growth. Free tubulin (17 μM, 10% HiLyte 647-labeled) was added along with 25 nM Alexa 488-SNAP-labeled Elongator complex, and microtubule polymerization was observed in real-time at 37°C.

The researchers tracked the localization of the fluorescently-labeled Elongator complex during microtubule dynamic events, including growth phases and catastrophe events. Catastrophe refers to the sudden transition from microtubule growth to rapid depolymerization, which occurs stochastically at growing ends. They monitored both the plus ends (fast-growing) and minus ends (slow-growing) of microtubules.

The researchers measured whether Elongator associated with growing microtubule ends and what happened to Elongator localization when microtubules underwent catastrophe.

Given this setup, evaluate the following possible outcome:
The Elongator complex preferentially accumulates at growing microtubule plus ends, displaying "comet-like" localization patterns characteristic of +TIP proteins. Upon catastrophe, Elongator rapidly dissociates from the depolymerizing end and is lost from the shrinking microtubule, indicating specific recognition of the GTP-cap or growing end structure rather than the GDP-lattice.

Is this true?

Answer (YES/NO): NO